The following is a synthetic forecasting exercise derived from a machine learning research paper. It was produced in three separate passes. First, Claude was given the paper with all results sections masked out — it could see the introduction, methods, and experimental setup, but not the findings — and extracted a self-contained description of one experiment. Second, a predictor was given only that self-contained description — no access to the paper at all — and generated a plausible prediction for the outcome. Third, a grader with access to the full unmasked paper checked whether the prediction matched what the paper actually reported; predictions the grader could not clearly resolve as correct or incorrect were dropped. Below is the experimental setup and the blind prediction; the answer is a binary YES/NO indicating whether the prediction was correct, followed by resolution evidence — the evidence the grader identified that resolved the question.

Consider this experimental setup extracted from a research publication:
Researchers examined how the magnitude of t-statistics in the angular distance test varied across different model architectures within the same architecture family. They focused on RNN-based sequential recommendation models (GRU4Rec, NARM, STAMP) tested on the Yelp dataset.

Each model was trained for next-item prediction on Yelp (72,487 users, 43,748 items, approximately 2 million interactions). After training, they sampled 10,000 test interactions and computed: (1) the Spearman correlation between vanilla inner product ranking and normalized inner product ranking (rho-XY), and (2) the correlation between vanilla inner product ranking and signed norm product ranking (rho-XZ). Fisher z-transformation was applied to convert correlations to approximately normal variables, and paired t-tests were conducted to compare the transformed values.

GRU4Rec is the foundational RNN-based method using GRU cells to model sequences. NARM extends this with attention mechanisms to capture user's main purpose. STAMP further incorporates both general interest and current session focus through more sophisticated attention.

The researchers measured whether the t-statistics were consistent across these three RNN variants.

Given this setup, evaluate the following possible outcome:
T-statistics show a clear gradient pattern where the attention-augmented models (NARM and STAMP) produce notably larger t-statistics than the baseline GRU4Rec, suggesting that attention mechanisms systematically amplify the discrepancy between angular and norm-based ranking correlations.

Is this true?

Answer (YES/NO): NO